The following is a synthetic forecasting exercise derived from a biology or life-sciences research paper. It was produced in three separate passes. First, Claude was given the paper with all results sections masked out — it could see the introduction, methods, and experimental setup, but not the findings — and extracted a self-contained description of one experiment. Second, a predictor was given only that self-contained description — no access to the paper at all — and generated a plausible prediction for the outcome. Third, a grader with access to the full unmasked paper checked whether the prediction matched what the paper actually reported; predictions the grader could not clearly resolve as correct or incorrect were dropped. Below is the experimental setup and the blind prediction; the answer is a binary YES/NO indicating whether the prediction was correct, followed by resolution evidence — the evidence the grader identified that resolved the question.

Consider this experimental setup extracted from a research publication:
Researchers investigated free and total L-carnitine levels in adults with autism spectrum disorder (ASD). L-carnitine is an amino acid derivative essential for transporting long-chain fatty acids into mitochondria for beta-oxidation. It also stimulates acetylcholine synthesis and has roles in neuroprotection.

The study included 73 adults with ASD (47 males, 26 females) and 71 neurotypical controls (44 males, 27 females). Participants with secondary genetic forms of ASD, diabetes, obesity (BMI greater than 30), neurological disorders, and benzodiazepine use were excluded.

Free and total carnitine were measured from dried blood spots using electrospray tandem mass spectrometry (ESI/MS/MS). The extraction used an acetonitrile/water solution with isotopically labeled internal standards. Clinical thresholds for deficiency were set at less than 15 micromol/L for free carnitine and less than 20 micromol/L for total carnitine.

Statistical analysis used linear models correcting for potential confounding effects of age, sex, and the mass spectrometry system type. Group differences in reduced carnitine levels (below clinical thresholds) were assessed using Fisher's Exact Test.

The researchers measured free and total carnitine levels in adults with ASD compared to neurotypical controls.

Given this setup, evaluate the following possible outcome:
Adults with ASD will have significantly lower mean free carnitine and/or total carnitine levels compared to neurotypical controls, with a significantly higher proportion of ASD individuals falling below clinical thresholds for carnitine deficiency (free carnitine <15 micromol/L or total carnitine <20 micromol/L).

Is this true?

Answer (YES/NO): NO